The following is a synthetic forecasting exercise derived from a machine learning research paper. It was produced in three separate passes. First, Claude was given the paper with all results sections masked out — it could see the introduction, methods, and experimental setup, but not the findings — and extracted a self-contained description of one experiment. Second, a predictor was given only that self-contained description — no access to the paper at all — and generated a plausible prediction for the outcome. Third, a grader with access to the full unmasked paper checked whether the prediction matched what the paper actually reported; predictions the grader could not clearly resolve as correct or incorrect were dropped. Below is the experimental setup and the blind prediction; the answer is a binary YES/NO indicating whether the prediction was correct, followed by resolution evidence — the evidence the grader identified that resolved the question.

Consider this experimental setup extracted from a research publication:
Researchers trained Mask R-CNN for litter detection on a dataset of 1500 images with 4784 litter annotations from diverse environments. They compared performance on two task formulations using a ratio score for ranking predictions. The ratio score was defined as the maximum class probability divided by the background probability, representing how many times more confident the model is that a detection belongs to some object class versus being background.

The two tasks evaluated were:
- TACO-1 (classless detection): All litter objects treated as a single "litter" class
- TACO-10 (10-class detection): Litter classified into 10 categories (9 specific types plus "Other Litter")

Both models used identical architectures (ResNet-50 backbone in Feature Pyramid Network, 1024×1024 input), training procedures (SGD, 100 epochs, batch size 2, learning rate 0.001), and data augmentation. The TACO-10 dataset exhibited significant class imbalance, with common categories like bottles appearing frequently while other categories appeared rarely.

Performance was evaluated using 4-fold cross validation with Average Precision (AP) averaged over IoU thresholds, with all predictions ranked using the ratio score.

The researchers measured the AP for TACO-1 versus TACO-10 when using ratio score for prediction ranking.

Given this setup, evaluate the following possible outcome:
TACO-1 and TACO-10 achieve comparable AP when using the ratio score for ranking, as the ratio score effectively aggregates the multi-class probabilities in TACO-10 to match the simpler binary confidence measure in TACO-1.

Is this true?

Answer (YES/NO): NO